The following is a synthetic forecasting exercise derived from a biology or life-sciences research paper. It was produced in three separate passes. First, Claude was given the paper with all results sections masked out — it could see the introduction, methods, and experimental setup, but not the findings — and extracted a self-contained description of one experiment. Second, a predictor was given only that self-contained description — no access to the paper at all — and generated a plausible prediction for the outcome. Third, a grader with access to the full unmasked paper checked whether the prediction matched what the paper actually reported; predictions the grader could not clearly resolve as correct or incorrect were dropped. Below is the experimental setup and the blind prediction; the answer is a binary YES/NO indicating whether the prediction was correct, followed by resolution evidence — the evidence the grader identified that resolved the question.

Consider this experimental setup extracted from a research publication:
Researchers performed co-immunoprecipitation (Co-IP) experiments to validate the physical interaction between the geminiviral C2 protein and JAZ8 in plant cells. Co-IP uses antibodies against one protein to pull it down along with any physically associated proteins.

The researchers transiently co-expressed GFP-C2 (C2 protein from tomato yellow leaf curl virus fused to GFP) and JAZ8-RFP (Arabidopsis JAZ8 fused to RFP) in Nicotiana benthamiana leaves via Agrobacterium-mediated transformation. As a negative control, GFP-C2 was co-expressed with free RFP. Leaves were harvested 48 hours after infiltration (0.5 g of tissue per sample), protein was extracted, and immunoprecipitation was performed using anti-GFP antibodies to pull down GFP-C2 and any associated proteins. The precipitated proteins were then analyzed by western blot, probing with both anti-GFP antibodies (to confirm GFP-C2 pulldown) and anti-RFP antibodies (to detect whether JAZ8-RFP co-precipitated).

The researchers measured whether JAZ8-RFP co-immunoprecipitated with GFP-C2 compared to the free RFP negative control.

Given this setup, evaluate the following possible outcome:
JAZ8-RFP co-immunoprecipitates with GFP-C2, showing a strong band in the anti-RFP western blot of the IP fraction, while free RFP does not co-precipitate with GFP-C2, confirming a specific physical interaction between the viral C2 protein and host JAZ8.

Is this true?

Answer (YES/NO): YES